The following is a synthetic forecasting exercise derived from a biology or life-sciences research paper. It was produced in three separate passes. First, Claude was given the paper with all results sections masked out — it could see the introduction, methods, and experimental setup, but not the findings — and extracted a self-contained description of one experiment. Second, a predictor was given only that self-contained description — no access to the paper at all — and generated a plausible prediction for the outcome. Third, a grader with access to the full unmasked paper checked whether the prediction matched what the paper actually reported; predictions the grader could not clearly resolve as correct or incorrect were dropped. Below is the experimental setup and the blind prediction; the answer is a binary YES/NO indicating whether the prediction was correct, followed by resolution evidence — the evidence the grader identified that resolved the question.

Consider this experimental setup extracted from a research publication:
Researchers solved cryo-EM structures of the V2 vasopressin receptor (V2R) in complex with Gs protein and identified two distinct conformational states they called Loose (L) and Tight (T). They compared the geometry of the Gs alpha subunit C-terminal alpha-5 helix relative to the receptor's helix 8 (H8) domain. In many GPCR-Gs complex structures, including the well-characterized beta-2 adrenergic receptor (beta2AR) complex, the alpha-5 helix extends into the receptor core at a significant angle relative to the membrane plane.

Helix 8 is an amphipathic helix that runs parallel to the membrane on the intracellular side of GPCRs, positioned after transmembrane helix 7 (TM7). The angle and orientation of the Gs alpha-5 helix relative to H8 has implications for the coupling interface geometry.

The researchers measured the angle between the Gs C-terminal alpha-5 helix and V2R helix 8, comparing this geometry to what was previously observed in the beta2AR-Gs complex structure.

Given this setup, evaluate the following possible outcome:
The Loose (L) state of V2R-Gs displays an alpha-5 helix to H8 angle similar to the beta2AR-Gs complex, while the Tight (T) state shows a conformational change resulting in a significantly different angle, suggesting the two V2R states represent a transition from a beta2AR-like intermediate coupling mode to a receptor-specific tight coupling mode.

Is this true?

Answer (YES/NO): NO